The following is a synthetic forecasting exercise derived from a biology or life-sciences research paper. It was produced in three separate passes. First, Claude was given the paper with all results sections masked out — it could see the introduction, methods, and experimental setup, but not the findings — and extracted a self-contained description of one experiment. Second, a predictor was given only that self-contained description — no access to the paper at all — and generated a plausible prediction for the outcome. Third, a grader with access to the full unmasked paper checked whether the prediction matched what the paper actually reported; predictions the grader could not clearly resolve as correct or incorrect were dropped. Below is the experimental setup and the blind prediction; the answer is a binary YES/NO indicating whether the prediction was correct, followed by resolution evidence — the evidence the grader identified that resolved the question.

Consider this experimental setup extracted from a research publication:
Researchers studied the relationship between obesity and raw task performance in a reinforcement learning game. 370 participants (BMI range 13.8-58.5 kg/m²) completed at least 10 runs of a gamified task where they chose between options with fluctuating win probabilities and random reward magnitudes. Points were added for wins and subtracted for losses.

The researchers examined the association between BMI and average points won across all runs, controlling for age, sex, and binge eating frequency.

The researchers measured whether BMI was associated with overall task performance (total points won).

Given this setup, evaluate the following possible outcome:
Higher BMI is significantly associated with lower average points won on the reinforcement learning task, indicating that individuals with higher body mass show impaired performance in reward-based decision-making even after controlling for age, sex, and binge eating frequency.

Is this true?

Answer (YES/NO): NO